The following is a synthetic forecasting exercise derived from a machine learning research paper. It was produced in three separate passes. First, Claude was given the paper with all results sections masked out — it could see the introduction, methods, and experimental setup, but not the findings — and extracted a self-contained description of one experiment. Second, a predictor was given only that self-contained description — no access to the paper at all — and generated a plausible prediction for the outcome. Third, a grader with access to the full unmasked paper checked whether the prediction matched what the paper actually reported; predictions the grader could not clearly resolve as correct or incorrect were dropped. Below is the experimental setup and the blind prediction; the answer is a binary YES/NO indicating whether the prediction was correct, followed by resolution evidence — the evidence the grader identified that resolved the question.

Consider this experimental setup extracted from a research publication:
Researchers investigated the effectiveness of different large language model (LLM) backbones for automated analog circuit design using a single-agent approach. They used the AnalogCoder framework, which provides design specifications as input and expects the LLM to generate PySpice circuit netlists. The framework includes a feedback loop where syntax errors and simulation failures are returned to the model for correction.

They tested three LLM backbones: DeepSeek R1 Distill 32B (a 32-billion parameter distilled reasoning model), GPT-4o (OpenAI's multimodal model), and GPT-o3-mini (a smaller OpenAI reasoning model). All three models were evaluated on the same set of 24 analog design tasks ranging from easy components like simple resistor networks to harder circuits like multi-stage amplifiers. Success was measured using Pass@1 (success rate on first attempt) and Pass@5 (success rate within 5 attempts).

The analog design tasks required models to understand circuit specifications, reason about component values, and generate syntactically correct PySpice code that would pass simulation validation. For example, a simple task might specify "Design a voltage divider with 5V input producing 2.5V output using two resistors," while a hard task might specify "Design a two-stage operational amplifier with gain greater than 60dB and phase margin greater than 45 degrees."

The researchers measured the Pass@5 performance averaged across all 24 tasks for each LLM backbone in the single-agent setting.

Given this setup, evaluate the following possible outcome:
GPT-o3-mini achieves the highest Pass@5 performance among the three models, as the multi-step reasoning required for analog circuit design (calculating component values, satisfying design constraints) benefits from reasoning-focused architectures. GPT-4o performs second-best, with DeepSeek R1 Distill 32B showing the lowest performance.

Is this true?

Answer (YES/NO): YES